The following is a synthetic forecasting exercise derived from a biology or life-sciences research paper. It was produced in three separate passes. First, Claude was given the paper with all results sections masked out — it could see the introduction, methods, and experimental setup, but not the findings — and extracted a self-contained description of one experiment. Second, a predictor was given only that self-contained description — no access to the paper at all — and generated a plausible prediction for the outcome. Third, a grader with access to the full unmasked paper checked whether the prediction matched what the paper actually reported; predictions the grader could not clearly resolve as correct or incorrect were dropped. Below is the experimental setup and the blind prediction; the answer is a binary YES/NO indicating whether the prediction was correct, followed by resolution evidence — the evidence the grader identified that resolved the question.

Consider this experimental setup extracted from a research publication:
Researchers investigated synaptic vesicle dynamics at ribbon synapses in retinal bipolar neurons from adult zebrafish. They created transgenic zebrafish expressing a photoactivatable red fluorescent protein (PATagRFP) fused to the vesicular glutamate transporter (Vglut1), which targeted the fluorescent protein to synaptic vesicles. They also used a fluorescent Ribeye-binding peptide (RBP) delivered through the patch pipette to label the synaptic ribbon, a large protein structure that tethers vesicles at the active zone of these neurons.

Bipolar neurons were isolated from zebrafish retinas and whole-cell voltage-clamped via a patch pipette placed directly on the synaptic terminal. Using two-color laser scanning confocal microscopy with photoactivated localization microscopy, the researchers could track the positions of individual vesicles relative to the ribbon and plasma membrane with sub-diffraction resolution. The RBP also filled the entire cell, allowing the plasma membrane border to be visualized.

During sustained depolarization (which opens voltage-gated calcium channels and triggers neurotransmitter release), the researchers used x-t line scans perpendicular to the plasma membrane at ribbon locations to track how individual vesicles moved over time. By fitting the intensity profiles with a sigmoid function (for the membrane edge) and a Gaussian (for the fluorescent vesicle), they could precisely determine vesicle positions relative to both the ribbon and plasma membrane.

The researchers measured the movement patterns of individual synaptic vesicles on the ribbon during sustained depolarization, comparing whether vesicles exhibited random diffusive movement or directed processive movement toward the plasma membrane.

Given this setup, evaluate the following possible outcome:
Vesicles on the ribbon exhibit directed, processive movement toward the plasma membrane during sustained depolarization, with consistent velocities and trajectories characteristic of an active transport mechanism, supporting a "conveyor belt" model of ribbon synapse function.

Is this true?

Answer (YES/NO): NO